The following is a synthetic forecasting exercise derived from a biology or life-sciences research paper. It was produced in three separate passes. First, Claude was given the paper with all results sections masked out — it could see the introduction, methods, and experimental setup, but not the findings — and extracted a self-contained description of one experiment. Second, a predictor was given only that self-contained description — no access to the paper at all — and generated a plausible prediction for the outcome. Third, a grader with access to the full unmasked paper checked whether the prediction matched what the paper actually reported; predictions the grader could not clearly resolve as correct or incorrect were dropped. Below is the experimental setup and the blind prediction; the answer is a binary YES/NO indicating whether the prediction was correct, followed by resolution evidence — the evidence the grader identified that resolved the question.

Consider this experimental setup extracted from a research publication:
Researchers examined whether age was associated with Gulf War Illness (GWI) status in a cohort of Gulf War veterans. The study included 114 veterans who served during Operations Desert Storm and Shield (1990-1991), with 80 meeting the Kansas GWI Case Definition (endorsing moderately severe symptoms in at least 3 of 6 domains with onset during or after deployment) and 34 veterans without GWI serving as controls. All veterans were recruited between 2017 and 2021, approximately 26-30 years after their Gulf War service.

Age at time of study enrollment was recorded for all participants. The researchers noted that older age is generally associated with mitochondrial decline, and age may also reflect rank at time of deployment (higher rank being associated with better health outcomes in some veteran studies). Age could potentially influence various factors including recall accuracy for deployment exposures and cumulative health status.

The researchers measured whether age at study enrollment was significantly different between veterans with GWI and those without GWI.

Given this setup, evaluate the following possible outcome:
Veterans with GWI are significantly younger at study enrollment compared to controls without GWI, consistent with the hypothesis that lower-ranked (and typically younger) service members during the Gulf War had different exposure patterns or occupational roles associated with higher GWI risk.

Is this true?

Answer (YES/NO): YES